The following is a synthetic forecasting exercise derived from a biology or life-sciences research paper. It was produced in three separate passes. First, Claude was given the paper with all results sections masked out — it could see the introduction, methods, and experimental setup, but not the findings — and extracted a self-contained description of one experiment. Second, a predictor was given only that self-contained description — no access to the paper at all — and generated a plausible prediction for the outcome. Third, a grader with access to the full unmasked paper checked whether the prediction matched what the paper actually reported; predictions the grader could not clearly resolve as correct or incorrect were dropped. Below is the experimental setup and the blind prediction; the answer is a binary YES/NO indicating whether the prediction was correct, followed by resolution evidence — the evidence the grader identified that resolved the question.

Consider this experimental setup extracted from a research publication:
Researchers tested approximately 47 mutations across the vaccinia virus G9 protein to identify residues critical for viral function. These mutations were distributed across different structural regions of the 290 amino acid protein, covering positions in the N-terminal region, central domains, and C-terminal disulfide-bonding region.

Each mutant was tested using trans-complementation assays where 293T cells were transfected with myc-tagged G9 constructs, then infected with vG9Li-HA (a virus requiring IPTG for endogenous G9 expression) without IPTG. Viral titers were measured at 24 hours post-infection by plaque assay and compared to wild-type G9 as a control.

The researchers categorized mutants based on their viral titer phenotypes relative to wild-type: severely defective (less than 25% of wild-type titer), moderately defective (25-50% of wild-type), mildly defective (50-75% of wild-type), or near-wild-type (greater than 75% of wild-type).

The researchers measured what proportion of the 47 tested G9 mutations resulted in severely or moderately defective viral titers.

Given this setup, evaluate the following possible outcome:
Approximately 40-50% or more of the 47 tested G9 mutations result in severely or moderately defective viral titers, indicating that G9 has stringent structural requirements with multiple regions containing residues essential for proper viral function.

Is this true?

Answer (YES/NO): NO